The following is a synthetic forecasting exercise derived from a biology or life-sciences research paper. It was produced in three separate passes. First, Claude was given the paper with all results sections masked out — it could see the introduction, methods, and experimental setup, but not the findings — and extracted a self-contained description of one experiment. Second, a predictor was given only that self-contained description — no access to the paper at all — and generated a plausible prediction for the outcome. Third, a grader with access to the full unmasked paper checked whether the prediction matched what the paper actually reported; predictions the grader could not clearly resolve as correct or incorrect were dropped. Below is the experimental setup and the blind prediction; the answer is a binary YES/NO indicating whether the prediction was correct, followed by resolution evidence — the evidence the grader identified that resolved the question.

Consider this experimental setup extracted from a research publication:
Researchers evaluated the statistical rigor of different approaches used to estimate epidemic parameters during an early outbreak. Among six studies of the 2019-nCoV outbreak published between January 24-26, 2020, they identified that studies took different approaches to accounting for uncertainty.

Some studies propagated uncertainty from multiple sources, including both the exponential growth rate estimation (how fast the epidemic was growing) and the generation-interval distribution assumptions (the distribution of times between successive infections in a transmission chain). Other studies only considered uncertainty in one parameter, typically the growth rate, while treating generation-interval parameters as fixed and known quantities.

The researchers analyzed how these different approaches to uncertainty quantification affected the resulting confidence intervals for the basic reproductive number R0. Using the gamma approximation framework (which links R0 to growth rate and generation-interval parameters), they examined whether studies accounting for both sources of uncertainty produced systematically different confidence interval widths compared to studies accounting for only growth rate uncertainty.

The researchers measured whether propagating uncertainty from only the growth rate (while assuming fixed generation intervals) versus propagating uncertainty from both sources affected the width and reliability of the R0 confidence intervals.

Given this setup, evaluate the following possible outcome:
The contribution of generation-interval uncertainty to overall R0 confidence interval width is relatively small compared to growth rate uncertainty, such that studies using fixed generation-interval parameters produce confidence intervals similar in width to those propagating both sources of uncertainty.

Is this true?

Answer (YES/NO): NO